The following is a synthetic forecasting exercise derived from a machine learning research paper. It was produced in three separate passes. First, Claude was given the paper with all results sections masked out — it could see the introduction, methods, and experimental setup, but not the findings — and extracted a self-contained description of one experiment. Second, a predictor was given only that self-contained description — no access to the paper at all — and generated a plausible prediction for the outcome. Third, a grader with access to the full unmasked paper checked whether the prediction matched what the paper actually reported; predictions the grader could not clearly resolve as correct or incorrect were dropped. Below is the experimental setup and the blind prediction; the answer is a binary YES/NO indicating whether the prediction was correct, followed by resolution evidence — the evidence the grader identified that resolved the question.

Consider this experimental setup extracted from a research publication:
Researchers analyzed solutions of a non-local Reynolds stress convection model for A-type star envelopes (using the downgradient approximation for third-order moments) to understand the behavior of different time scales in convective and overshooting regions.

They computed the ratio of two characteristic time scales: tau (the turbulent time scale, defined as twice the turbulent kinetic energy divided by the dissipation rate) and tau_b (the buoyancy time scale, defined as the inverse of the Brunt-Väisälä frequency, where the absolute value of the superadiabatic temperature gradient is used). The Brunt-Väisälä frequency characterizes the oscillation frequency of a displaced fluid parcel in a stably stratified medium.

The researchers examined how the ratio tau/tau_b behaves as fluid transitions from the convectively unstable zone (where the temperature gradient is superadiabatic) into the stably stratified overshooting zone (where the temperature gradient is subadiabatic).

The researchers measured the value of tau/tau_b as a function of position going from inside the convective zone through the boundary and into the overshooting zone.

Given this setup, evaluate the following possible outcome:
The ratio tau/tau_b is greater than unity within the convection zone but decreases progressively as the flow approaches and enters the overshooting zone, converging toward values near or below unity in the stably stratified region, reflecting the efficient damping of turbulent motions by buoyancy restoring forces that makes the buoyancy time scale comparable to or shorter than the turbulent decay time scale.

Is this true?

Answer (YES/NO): NO